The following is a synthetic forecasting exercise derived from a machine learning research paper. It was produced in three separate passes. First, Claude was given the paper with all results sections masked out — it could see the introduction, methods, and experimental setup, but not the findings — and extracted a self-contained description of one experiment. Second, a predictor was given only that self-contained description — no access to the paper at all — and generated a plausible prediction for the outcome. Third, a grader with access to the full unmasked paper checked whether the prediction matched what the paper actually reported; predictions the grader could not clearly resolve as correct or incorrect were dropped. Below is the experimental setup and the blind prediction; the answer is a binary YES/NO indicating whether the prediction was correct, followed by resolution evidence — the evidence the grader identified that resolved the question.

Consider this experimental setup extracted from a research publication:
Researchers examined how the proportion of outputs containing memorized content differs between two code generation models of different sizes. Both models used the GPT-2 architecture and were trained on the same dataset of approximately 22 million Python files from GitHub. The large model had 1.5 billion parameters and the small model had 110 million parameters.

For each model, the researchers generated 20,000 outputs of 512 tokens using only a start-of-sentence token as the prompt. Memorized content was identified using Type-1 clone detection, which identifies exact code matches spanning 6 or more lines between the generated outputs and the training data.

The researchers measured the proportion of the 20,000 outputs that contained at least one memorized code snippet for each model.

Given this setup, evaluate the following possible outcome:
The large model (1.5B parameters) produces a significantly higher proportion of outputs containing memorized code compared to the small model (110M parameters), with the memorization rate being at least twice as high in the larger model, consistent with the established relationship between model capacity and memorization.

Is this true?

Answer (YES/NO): NO